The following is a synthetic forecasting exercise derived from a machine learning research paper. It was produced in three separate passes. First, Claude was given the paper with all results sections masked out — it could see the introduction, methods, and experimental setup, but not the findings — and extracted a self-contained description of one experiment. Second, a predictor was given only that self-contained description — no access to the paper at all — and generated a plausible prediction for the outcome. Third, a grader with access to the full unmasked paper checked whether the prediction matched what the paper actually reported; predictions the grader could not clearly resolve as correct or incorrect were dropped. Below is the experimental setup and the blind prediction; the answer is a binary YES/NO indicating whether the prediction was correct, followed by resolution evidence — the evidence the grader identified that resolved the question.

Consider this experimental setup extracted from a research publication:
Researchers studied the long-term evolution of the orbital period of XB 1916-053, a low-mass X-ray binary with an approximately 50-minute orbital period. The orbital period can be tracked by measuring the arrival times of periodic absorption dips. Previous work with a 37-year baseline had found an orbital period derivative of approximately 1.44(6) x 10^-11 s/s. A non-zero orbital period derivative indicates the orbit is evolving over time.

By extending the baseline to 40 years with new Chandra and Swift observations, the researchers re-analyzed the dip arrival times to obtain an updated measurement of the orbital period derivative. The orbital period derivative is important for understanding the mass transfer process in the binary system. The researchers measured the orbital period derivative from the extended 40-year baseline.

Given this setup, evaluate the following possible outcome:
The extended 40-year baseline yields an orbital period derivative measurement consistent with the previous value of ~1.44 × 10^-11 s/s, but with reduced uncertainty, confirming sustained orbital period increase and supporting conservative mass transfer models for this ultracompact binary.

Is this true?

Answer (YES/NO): NO